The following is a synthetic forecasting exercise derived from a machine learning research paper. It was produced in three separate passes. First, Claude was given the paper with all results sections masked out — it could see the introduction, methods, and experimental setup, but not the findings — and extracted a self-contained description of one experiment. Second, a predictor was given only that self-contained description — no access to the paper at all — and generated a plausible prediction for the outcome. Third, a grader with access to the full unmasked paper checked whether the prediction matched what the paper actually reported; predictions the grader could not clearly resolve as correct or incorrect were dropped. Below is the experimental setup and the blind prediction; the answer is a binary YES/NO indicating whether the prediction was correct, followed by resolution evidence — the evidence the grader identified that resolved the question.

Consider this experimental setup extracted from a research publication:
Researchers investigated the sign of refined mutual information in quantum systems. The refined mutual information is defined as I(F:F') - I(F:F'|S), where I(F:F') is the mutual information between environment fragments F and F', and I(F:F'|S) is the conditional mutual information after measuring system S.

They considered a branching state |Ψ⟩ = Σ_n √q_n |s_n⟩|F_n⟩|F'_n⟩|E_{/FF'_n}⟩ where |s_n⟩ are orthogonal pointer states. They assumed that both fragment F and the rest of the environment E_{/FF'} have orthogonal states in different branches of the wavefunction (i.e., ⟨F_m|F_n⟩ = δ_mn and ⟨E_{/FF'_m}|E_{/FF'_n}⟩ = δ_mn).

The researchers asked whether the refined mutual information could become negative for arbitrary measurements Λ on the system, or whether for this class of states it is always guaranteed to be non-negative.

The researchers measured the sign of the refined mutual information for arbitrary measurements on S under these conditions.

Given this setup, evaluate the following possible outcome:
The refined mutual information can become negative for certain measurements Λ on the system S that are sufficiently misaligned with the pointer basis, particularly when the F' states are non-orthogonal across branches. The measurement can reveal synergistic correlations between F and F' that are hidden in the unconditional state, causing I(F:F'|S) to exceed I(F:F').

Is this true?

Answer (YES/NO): NO